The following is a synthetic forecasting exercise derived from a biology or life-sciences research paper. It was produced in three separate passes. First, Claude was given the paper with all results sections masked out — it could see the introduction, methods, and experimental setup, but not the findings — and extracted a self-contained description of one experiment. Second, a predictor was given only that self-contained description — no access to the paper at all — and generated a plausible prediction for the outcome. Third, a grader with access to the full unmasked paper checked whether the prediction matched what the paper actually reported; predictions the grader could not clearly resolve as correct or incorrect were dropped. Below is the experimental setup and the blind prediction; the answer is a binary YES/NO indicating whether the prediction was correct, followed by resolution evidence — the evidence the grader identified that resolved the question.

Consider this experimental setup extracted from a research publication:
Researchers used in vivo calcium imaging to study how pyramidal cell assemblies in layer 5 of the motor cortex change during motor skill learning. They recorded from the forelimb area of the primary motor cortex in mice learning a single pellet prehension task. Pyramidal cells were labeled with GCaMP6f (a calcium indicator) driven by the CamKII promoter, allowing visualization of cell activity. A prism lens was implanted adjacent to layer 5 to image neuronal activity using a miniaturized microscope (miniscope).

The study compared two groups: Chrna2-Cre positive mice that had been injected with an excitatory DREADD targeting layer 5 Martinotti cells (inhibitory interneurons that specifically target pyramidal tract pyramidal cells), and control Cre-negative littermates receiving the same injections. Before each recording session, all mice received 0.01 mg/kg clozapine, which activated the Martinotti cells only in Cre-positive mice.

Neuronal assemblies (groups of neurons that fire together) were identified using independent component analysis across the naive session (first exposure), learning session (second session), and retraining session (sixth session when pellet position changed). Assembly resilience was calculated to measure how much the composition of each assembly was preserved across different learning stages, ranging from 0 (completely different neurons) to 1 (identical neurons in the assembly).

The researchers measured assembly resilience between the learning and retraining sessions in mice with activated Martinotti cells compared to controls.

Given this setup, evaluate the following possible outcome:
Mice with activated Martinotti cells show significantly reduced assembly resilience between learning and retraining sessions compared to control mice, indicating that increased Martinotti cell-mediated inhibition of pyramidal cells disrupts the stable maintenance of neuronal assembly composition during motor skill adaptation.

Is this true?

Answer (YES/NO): NO